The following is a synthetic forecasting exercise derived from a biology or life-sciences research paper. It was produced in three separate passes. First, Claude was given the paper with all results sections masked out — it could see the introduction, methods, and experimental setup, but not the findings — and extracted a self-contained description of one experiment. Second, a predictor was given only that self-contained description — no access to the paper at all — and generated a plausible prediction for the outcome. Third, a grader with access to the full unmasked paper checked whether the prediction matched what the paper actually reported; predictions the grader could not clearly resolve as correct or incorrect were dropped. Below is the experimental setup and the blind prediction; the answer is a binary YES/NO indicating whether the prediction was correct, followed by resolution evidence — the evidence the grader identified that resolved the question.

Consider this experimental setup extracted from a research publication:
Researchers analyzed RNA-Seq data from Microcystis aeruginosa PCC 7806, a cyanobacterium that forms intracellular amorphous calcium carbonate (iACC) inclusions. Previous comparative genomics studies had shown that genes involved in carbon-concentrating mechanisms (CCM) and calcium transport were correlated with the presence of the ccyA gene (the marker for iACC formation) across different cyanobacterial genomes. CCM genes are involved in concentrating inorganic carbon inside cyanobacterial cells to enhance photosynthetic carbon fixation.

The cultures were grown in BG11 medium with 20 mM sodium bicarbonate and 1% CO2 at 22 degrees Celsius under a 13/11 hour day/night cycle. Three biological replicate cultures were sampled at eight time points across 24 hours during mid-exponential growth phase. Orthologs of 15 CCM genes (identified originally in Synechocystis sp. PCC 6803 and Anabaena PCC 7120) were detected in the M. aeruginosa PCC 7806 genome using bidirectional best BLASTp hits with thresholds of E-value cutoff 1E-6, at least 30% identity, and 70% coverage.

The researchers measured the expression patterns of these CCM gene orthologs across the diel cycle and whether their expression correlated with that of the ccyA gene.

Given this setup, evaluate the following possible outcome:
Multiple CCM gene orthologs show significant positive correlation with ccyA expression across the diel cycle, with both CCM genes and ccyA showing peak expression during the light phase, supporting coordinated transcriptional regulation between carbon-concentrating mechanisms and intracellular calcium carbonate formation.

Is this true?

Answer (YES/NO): NO